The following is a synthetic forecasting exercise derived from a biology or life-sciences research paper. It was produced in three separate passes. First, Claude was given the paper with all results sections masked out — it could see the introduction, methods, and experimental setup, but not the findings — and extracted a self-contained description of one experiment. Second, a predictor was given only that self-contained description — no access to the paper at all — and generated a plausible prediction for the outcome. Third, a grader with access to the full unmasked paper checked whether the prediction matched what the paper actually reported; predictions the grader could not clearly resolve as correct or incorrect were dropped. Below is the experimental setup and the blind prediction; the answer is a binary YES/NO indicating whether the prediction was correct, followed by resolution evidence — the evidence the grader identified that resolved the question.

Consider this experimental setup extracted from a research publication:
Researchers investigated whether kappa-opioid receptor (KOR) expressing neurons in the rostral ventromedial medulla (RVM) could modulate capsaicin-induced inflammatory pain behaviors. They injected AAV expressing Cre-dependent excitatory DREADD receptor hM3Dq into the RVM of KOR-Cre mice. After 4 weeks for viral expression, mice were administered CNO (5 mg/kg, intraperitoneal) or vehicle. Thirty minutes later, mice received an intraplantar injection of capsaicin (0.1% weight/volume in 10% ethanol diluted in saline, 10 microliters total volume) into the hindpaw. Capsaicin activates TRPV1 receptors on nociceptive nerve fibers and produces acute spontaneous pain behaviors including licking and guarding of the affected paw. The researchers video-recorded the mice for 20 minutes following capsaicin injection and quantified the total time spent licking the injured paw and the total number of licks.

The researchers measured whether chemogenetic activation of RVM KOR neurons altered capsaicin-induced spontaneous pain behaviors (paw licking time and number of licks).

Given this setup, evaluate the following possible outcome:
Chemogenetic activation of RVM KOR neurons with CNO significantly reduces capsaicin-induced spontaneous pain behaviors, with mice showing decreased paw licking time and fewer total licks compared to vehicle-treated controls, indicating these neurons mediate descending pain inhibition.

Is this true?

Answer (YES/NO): YES